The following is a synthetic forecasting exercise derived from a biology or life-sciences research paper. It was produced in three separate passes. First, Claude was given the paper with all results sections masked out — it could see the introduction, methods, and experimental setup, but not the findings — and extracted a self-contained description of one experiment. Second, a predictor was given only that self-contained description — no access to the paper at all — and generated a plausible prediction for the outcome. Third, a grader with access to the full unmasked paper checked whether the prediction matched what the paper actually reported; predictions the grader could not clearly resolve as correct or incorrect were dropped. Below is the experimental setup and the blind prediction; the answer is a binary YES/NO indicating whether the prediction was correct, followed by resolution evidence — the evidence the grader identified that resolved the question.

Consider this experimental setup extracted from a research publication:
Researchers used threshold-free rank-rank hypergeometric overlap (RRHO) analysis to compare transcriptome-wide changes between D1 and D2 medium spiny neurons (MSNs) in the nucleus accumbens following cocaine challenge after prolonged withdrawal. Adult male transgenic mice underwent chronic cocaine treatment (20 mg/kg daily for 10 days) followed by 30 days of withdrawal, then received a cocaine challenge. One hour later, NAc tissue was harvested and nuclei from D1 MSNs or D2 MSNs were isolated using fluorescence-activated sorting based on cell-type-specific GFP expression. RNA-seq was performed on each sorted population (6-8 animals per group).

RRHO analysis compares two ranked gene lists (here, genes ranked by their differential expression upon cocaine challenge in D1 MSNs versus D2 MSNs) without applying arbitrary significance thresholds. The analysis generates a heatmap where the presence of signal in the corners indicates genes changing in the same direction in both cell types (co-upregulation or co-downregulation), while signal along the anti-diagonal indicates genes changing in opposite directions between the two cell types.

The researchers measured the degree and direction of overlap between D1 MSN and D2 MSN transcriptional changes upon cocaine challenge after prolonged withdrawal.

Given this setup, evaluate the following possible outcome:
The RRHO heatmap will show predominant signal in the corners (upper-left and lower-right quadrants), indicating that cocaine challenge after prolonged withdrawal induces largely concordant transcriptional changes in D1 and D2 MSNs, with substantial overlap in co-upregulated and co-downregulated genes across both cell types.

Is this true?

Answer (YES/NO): NO